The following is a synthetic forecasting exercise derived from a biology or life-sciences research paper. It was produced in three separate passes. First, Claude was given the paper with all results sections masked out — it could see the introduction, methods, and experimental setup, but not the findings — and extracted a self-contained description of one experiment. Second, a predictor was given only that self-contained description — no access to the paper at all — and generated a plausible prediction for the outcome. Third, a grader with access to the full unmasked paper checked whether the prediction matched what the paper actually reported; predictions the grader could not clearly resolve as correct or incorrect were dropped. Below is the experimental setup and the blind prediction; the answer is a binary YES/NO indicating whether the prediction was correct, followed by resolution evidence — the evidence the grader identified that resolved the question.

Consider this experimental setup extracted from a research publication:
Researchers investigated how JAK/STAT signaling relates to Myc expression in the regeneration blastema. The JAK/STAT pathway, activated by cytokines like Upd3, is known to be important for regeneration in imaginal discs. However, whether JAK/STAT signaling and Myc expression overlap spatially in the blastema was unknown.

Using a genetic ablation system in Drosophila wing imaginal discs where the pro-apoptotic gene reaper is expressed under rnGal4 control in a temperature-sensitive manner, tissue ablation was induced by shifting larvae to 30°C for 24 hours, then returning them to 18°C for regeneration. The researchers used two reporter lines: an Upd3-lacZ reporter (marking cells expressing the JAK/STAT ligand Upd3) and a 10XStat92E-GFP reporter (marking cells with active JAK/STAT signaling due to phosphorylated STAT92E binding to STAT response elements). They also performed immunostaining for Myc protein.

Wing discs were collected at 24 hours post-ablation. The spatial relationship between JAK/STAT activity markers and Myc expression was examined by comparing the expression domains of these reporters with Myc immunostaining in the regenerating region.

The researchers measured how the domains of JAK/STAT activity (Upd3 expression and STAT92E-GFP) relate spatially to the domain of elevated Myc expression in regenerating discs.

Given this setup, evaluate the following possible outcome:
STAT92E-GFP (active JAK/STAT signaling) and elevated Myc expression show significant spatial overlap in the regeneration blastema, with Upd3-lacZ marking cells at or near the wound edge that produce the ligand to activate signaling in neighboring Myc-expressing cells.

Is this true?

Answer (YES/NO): NO